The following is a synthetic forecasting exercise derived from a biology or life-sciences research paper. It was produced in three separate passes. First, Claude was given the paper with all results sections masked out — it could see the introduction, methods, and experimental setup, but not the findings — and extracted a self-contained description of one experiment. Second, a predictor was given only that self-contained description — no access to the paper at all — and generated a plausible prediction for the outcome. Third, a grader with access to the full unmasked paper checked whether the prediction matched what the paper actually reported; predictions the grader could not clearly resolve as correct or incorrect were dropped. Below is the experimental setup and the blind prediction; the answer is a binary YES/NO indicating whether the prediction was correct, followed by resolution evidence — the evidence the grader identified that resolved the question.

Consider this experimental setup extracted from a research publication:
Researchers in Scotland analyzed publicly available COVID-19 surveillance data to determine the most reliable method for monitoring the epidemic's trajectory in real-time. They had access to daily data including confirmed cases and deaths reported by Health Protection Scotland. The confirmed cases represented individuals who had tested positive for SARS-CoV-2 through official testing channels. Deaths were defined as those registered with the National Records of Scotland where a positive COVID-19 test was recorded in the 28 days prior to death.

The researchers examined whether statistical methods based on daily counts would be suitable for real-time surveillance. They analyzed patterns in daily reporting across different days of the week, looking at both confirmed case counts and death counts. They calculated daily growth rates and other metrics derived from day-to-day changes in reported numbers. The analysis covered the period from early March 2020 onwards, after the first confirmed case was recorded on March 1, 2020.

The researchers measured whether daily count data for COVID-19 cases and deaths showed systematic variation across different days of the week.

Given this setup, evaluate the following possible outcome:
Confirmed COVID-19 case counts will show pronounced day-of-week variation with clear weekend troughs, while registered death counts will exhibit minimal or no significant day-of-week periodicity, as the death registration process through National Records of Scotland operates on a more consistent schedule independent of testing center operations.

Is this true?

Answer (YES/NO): NO